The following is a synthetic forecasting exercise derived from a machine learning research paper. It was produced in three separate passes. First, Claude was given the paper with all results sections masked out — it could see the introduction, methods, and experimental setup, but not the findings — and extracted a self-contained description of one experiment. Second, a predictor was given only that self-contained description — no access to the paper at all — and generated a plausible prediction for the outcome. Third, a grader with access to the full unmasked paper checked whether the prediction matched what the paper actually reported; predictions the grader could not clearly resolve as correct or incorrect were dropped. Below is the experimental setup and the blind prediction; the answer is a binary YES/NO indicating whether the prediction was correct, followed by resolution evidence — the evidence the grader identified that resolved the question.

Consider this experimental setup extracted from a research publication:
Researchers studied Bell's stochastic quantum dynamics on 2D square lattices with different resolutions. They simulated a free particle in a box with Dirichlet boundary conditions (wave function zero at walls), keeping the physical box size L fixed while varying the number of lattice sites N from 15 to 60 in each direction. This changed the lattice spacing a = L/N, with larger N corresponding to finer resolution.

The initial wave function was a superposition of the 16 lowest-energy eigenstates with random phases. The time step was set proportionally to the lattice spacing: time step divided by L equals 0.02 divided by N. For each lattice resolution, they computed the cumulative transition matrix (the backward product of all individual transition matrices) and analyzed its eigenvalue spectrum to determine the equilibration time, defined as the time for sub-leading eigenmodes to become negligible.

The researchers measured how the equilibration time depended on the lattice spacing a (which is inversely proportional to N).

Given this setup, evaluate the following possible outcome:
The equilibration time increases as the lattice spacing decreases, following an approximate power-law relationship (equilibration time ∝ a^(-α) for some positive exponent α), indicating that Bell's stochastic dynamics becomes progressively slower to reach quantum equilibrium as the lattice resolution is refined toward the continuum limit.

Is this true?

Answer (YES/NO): YES